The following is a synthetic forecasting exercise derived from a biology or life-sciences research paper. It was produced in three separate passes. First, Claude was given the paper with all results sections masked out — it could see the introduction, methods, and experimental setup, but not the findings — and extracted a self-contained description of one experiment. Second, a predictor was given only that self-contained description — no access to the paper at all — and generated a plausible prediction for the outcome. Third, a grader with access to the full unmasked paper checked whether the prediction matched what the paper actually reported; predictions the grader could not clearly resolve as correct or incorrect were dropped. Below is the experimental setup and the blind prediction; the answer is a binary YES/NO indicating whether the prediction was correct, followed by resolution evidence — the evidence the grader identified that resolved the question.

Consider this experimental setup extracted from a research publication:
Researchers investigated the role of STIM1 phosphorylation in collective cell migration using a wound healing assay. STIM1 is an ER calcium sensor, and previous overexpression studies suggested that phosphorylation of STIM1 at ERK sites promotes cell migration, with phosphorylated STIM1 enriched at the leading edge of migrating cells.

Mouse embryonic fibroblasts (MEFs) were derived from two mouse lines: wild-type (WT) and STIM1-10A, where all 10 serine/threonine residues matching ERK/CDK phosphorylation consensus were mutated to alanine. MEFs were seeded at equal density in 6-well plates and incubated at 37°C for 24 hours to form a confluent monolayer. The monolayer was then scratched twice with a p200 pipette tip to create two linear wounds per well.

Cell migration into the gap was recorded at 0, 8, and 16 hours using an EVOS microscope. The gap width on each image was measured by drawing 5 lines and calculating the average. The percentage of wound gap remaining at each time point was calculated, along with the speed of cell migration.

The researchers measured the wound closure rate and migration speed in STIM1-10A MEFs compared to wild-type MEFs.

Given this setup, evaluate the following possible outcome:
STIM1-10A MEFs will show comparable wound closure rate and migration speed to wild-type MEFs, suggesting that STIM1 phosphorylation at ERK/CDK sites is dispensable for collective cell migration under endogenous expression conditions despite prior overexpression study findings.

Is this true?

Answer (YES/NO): YES